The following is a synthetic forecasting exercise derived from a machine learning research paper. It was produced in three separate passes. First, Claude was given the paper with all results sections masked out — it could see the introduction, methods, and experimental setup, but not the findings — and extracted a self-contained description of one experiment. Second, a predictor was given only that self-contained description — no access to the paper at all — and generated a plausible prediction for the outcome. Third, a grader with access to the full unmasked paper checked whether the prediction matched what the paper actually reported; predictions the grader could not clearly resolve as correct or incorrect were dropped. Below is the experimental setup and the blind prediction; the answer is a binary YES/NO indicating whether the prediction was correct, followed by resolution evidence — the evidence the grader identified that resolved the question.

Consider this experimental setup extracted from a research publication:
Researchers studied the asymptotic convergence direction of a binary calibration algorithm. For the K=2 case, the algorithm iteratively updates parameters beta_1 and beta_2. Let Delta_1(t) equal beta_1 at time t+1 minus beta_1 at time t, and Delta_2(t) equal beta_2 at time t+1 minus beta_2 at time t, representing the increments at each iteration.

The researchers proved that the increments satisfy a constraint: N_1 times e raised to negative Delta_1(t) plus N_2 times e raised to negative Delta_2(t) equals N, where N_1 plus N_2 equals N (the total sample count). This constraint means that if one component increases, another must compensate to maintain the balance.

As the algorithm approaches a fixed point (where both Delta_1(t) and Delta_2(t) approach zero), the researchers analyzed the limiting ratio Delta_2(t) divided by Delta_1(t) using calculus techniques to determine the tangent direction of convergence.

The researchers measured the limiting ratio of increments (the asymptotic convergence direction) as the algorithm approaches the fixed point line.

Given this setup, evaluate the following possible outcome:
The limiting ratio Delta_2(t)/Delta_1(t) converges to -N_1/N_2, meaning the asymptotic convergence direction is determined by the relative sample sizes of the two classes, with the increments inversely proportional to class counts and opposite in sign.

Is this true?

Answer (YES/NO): YES